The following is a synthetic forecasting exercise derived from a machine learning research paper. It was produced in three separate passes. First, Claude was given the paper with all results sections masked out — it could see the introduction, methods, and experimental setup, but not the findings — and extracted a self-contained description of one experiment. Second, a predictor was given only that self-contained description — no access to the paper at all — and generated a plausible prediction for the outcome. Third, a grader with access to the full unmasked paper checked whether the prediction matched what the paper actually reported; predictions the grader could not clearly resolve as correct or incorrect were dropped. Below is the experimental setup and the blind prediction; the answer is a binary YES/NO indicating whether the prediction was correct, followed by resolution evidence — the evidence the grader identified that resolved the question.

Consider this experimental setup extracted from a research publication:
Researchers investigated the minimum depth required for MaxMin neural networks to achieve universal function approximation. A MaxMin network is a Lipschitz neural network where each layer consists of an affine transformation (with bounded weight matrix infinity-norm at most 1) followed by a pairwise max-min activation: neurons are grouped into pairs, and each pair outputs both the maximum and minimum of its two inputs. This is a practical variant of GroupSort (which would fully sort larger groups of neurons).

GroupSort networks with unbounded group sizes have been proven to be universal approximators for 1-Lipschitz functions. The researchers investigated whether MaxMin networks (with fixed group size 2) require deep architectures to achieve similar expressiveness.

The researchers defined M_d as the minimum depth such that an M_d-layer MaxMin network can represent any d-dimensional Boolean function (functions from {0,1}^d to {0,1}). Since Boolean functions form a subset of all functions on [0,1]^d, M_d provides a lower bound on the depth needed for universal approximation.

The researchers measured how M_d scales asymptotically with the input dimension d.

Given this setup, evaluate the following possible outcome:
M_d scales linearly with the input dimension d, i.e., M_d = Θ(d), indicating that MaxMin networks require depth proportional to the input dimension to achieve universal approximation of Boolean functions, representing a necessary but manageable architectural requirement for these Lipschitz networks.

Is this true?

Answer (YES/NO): YES